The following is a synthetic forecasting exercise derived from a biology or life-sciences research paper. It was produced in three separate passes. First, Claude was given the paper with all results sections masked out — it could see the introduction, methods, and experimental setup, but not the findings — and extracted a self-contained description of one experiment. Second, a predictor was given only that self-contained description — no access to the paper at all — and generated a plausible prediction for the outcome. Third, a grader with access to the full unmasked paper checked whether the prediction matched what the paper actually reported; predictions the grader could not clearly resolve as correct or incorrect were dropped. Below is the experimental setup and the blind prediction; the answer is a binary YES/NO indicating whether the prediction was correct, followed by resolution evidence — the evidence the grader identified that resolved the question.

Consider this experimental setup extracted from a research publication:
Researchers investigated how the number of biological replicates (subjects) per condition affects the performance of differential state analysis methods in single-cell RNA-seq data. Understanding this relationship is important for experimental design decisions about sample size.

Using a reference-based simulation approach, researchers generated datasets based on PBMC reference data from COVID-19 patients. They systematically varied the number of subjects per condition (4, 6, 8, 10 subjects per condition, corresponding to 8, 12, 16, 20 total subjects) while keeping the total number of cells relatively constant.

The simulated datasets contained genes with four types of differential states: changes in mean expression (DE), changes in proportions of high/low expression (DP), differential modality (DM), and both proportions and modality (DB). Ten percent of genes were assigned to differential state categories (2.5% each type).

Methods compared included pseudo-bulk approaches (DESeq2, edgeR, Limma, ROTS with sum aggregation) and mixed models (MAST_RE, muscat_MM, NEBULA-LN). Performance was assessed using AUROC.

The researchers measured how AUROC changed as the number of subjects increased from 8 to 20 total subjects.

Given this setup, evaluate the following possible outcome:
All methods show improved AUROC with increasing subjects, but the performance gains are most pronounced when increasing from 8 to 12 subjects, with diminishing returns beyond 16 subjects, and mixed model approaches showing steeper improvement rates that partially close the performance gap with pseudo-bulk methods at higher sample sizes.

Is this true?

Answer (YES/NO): NO